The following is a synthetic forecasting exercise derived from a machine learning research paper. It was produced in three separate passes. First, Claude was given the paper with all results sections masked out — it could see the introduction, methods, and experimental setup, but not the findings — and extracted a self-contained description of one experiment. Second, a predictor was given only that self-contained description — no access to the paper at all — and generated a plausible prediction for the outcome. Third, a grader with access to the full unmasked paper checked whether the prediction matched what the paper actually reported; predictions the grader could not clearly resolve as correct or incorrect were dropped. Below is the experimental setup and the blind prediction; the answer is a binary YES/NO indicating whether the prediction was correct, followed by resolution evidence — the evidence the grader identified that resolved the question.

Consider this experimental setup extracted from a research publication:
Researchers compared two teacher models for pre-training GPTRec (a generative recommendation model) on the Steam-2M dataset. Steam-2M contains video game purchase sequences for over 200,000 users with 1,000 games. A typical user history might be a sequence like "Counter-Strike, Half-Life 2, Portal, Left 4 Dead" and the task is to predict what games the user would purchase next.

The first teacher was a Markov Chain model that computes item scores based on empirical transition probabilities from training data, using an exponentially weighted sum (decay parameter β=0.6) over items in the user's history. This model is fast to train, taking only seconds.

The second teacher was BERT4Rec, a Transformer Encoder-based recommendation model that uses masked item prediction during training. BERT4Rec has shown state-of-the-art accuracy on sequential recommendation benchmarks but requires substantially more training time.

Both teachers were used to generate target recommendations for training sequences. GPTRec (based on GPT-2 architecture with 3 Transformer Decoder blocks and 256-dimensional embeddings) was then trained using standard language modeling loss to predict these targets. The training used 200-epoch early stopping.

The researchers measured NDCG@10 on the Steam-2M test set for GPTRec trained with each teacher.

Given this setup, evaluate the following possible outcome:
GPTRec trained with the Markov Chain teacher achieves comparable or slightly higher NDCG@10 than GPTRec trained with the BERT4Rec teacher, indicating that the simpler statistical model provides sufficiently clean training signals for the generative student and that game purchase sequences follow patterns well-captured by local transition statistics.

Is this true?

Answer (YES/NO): NO